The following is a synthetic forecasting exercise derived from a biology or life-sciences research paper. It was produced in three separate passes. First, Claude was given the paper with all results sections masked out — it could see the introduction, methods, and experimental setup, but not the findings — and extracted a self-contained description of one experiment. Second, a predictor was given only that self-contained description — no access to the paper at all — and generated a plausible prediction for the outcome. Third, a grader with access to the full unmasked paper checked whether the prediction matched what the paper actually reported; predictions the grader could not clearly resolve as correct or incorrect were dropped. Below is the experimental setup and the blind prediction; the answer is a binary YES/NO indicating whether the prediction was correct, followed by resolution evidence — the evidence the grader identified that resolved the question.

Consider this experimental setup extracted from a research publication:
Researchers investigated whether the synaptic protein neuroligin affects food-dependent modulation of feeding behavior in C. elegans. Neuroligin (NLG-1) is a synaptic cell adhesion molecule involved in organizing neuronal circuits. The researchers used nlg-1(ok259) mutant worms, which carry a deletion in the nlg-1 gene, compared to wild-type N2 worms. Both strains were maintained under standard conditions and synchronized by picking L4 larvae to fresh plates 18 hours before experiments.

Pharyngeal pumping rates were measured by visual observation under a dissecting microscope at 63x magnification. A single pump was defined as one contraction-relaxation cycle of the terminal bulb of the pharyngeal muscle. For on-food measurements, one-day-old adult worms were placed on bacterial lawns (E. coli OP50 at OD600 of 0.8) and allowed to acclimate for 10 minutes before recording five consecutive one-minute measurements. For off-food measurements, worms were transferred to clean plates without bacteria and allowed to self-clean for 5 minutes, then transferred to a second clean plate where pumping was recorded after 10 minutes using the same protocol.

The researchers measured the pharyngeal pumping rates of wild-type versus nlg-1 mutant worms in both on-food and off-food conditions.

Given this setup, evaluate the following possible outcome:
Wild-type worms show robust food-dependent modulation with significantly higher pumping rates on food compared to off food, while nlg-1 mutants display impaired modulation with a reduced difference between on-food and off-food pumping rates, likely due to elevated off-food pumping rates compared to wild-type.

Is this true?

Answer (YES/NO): NO